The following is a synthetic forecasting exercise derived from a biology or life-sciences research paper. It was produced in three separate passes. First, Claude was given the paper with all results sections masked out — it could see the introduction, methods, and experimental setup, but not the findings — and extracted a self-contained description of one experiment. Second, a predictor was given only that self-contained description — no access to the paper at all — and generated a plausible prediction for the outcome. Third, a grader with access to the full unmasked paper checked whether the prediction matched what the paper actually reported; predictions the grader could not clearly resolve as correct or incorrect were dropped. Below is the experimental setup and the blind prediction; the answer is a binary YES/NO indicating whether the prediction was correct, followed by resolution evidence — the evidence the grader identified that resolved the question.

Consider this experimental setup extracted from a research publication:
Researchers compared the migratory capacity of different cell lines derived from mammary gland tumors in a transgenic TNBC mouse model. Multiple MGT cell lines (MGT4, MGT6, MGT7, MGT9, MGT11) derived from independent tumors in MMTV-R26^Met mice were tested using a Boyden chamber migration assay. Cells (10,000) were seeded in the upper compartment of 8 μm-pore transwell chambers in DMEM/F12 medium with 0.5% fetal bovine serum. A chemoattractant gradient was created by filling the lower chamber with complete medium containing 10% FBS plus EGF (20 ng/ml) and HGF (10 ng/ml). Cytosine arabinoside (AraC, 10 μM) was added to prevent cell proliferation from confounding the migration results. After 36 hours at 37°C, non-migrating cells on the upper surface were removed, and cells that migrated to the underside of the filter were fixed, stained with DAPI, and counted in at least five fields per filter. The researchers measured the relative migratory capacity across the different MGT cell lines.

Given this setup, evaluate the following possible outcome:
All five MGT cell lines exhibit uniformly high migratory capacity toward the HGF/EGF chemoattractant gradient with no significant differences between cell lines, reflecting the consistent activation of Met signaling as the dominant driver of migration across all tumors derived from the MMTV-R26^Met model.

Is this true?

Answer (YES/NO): NO